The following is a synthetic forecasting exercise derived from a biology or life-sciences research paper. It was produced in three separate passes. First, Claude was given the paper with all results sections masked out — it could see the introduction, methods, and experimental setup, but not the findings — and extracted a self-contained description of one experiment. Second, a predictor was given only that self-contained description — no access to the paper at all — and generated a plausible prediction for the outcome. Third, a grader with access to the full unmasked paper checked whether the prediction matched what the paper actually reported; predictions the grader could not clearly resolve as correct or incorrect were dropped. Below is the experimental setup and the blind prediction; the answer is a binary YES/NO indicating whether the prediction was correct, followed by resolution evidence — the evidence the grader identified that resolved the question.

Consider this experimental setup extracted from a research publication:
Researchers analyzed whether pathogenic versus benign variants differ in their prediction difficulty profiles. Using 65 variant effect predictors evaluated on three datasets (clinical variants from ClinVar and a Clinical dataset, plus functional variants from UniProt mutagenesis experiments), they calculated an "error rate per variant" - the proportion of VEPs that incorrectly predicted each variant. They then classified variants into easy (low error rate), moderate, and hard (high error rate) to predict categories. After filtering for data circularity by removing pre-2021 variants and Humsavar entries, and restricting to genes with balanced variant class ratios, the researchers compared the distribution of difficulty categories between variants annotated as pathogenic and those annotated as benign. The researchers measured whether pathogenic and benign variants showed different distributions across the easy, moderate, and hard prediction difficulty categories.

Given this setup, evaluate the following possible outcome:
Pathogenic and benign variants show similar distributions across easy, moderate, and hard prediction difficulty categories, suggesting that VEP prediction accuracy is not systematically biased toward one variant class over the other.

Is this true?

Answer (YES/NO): NO